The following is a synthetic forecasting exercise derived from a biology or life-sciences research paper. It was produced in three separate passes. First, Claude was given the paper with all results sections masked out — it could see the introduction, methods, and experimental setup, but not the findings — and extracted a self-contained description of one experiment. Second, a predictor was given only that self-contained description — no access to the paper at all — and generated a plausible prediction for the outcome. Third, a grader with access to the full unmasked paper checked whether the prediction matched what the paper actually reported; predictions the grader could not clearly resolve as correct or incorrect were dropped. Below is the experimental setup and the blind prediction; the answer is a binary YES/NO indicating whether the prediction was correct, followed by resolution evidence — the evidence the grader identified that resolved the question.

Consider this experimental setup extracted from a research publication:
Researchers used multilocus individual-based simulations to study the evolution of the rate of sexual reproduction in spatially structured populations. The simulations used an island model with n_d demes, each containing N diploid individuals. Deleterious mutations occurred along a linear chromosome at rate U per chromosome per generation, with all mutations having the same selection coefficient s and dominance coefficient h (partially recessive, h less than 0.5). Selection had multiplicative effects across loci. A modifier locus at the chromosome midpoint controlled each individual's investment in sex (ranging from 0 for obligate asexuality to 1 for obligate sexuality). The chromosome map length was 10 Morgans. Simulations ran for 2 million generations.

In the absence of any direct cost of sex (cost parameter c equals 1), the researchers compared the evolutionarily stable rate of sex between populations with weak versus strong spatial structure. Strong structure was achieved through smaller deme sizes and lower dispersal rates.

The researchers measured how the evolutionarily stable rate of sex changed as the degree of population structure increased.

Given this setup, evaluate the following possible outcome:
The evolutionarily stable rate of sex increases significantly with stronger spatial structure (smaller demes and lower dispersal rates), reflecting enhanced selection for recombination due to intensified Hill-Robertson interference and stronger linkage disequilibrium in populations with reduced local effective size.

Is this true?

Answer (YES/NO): NO